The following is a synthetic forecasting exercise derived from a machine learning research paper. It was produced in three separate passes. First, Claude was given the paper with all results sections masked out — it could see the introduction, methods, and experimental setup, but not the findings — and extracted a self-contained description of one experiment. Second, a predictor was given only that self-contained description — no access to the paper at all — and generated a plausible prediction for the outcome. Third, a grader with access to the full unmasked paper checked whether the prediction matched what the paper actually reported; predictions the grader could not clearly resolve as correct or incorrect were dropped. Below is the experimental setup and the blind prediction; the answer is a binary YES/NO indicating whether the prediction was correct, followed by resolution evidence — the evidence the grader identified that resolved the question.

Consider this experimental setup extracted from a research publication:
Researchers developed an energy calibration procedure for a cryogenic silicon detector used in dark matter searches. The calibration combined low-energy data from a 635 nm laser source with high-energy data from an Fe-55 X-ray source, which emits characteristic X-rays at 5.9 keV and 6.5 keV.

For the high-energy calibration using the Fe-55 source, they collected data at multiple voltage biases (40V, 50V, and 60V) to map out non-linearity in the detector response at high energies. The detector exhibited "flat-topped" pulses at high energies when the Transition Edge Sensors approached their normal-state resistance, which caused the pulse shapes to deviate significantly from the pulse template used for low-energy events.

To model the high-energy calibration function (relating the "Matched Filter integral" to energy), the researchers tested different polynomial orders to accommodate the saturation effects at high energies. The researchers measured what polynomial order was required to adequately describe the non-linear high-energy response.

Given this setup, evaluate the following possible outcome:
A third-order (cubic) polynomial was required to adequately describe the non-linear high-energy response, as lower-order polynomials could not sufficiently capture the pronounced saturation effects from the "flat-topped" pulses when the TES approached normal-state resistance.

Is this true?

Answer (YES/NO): NO